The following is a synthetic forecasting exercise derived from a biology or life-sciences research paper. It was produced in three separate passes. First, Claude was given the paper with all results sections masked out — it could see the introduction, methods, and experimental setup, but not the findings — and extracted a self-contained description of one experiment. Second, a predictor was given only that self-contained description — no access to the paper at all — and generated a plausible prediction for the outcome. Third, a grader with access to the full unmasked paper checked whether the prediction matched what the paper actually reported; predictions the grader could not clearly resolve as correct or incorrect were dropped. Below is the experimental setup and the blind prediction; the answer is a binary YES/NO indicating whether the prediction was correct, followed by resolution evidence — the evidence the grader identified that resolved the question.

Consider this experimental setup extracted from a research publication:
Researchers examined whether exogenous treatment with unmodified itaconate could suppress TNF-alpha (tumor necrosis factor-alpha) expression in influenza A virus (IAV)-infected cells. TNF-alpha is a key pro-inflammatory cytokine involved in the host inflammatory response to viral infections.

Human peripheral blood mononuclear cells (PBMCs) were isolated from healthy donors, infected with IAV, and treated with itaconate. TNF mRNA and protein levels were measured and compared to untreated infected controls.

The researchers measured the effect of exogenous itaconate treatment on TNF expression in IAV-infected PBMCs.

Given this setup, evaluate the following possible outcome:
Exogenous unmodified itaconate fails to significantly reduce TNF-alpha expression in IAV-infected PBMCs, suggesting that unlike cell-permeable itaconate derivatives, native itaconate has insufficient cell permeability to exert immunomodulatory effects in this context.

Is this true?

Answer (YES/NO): YES